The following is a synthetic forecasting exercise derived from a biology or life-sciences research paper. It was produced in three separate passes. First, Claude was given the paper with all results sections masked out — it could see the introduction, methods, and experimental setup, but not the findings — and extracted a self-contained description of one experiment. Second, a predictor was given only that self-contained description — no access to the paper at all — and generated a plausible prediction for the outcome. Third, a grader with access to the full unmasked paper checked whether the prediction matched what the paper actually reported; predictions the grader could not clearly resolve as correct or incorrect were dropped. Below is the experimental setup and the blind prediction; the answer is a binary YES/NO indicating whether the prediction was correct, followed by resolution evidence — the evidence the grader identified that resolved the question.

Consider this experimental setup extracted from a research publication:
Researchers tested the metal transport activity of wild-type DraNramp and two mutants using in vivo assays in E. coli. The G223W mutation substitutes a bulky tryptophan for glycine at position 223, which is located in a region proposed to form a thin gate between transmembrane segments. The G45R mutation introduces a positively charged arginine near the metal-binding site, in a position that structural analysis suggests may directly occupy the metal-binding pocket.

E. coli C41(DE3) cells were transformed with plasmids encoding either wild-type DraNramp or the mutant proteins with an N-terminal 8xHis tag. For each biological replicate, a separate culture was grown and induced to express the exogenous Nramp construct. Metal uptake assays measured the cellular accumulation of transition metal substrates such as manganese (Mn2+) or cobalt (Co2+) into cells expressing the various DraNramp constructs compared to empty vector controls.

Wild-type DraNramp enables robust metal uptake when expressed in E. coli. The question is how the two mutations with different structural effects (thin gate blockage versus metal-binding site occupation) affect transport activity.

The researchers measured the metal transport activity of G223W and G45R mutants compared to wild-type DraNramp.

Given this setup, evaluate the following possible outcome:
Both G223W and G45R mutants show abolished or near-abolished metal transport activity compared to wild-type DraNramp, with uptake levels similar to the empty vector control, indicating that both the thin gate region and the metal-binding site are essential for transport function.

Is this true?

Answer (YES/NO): YES